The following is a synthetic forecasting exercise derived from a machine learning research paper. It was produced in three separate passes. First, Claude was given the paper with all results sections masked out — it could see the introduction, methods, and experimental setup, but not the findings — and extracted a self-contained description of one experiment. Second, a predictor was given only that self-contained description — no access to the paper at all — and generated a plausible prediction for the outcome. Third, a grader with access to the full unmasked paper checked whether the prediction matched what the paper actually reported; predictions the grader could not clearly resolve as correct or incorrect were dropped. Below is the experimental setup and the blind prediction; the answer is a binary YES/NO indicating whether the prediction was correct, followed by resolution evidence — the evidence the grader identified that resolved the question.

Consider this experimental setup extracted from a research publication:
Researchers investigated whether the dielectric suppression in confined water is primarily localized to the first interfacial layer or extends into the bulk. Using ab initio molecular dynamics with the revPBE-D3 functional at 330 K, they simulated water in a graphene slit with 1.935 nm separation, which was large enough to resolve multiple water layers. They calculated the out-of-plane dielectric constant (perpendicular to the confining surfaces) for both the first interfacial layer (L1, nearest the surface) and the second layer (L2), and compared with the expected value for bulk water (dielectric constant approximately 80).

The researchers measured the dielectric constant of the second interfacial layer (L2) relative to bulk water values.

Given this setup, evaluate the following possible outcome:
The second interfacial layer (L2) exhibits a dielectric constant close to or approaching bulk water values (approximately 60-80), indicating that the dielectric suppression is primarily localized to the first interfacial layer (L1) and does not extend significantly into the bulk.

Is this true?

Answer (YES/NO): NO